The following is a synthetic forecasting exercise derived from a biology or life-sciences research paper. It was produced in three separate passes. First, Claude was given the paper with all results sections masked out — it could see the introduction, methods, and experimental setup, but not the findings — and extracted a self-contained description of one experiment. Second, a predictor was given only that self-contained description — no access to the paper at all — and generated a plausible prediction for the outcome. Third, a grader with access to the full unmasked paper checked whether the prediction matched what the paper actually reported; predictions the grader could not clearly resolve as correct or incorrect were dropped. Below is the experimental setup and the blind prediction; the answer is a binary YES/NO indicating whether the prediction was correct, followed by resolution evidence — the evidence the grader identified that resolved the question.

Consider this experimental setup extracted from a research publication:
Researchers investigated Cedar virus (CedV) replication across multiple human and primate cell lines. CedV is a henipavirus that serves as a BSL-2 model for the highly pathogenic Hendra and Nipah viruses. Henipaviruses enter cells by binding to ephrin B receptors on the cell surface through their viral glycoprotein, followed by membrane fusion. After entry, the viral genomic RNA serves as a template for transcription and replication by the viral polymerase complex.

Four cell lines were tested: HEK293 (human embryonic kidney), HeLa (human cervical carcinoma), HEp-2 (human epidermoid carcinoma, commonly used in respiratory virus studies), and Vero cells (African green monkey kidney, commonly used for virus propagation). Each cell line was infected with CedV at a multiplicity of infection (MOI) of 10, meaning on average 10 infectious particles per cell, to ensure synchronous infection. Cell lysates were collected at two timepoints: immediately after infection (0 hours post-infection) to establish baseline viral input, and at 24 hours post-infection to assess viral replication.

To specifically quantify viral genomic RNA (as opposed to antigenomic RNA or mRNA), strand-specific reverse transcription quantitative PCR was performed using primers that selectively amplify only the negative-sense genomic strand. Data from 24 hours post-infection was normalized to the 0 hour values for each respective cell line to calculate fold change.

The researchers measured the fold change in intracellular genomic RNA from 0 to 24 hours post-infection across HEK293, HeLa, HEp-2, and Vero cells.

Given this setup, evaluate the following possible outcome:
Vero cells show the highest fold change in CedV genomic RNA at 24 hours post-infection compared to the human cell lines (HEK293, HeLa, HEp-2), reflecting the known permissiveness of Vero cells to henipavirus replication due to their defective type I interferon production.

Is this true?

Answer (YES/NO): NO